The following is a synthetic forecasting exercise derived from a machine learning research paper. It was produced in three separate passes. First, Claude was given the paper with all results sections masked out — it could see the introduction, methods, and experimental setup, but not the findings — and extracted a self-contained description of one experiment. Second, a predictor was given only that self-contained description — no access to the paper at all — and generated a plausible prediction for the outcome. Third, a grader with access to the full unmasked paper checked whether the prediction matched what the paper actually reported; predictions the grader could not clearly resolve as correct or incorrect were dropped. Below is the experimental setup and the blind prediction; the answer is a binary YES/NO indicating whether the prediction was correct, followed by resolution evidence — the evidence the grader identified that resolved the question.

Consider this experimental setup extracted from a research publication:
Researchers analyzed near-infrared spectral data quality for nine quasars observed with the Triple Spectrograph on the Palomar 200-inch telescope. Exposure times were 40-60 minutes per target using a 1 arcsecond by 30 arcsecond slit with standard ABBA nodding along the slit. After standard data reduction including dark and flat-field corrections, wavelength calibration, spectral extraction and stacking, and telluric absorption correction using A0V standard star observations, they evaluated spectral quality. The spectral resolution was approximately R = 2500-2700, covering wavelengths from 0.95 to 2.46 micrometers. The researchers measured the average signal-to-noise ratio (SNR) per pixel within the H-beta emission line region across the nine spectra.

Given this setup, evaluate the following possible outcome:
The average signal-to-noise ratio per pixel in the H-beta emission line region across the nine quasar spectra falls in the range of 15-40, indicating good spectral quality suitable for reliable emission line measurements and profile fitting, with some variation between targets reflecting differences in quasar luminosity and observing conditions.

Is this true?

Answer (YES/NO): NO